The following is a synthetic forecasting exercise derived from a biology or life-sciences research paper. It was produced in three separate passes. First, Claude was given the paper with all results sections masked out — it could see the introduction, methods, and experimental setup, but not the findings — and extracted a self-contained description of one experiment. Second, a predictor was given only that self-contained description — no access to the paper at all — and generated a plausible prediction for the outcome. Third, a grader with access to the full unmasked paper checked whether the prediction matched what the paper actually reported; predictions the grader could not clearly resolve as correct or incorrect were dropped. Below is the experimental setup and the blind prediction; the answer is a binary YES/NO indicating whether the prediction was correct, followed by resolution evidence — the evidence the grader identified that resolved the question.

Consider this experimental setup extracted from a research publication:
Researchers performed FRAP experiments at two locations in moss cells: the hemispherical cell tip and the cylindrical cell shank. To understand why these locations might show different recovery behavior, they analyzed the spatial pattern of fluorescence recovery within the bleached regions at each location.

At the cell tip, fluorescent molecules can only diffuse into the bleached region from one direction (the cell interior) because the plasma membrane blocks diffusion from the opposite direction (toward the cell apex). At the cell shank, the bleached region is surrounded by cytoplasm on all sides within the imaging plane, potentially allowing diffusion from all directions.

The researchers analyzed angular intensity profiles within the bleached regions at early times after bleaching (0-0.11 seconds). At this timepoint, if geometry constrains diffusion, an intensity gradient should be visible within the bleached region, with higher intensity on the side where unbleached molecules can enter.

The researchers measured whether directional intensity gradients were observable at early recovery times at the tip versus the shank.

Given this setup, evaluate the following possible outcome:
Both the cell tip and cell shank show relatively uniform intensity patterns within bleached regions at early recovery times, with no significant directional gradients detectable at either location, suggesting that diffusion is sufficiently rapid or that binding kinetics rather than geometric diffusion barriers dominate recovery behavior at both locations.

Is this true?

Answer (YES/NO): NO